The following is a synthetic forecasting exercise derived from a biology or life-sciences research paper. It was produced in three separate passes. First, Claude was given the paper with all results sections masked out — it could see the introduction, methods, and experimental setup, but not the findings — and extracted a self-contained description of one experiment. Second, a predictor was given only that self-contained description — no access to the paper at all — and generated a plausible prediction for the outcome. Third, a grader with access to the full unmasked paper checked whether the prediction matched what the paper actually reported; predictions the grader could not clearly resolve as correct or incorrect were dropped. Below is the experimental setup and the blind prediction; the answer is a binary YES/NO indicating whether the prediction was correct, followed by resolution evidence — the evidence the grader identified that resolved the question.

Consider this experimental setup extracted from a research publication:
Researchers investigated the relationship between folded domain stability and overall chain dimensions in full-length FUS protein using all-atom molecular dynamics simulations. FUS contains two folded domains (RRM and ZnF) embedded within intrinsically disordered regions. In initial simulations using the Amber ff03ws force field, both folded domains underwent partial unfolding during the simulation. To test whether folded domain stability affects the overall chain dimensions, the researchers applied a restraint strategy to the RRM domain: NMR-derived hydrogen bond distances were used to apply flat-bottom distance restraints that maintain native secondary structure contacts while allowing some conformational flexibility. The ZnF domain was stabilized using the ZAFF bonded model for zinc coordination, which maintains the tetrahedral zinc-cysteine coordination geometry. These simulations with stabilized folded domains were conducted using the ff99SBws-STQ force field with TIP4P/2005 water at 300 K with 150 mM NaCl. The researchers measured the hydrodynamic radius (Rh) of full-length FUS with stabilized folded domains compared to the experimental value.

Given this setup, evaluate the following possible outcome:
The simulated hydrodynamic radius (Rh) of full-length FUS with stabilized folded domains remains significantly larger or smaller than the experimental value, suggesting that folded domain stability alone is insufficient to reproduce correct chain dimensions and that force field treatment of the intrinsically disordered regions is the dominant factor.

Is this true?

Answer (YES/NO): NO